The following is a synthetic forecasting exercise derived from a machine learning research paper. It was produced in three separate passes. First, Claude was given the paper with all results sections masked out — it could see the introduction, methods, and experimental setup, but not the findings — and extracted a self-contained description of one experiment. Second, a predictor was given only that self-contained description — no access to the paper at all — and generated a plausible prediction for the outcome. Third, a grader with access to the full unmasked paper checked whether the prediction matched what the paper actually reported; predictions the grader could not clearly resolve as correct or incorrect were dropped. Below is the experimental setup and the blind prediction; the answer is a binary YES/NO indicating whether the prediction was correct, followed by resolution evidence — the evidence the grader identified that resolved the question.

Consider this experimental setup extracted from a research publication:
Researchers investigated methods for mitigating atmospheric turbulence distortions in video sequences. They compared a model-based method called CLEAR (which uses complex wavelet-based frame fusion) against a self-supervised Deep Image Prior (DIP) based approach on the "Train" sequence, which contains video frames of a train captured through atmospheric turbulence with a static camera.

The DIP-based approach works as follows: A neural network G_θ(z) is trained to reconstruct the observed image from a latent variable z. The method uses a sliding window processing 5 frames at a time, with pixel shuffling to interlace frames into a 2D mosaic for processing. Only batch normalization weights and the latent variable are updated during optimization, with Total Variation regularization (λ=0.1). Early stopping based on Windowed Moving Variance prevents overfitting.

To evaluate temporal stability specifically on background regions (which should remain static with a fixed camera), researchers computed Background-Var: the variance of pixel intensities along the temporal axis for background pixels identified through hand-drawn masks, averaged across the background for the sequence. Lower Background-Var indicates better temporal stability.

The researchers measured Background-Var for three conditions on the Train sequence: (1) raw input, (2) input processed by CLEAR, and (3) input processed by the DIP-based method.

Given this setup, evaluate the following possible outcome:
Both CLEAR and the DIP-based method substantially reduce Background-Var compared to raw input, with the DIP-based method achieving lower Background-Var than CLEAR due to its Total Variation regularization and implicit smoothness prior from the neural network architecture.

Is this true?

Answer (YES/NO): NO